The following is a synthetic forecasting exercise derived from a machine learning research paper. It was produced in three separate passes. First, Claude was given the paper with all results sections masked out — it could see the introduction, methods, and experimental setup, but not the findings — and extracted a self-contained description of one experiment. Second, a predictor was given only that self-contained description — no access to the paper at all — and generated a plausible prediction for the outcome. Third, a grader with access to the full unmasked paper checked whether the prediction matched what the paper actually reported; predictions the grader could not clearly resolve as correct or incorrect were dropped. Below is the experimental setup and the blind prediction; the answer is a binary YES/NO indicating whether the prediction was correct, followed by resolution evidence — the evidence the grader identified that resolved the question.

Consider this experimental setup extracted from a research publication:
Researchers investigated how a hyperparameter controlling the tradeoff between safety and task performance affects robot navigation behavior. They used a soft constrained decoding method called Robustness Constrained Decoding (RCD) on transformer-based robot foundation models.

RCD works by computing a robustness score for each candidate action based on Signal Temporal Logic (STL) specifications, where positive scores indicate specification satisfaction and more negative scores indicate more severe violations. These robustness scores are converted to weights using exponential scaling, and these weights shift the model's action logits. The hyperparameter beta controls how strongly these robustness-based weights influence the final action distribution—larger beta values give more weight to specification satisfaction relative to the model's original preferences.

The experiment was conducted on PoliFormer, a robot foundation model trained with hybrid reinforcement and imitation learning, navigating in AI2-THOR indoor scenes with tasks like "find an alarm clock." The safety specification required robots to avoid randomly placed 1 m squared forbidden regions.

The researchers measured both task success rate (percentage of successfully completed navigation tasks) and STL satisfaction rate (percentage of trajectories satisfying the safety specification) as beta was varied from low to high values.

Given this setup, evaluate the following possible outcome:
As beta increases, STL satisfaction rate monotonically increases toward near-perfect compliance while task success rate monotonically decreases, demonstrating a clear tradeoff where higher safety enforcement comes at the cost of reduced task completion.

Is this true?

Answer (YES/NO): NO